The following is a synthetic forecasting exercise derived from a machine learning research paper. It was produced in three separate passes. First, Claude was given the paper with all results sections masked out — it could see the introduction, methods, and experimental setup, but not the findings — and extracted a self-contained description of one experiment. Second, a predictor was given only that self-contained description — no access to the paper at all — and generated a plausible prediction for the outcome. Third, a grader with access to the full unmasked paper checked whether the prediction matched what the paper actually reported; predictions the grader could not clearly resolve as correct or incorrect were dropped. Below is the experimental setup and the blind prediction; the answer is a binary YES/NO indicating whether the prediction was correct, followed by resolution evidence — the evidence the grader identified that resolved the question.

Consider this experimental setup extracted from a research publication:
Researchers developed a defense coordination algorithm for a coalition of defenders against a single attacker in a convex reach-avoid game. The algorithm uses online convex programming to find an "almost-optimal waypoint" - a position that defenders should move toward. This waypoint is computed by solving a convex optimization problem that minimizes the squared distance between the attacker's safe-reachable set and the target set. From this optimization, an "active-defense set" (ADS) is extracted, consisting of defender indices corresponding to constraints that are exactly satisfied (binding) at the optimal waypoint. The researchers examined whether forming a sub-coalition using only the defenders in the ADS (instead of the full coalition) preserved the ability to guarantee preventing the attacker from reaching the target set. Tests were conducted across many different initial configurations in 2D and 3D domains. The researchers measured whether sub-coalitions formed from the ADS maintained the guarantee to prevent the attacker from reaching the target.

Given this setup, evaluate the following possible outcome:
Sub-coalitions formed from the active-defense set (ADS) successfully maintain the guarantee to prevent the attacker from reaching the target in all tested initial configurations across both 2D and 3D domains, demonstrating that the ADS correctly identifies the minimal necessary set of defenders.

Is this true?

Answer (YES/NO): YES